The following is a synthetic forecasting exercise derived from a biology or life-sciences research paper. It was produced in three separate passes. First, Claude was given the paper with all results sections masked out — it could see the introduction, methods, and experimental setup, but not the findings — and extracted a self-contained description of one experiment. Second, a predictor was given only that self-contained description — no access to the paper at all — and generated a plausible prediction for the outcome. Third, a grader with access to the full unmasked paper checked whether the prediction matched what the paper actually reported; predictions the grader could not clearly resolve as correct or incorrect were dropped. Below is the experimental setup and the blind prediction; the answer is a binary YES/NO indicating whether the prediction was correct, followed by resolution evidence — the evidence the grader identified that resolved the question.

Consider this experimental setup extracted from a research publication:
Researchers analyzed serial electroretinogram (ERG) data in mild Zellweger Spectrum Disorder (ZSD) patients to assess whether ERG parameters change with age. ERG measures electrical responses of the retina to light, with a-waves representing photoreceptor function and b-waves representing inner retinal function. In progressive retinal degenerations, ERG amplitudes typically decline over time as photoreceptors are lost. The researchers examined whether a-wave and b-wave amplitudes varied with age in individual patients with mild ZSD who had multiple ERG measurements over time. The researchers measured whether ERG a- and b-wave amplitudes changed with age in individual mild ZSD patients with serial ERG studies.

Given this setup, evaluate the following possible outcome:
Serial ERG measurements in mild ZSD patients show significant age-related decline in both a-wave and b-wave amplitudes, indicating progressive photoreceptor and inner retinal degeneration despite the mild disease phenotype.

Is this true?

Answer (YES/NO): NO